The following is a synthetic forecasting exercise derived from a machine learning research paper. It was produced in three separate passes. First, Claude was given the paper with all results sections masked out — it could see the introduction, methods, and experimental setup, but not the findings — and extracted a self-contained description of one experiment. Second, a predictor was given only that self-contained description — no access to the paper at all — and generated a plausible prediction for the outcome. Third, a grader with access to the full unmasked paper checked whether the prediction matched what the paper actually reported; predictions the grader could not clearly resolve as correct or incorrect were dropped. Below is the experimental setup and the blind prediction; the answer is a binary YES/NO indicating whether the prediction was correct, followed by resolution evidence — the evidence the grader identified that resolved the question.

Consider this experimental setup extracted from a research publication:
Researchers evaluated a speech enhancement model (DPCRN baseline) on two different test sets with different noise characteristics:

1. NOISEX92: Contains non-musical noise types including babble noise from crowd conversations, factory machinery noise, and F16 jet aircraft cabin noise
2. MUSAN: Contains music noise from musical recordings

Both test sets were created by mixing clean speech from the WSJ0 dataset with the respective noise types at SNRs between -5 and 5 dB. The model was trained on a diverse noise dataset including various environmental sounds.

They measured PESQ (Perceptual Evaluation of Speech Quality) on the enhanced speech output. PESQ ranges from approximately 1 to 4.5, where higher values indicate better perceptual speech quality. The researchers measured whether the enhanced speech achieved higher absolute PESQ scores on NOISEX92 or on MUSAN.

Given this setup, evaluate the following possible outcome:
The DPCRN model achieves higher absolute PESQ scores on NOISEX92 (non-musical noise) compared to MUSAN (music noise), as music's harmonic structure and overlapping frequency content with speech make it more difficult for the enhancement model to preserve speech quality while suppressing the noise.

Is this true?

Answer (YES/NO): NO